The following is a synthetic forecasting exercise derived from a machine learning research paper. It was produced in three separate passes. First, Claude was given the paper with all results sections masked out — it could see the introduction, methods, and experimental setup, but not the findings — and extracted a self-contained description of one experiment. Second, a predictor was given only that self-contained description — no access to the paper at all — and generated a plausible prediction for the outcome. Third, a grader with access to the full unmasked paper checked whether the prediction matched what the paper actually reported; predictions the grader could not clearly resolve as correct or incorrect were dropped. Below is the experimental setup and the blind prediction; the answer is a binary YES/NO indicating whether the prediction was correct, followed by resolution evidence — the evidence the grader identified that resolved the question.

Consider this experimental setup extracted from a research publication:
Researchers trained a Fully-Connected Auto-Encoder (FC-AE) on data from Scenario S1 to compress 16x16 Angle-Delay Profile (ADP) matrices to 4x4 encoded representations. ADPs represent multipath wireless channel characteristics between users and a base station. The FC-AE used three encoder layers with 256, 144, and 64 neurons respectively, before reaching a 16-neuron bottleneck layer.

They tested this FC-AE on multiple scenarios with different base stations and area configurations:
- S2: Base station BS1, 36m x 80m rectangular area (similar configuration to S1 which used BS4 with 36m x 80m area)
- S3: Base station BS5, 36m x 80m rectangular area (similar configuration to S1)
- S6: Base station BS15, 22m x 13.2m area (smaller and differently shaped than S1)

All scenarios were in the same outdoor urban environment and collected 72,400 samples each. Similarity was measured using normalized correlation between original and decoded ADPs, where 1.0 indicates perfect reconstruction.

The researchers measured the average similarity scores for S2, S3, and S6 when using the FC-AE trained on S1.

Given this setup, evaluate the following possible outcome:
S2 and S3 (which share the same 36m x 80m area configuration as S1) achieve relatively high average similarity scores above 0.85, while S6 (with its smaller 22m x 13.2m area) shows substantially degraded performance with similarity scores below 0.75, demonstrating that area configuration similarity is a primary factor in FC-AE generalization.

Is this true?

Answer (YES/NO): NO